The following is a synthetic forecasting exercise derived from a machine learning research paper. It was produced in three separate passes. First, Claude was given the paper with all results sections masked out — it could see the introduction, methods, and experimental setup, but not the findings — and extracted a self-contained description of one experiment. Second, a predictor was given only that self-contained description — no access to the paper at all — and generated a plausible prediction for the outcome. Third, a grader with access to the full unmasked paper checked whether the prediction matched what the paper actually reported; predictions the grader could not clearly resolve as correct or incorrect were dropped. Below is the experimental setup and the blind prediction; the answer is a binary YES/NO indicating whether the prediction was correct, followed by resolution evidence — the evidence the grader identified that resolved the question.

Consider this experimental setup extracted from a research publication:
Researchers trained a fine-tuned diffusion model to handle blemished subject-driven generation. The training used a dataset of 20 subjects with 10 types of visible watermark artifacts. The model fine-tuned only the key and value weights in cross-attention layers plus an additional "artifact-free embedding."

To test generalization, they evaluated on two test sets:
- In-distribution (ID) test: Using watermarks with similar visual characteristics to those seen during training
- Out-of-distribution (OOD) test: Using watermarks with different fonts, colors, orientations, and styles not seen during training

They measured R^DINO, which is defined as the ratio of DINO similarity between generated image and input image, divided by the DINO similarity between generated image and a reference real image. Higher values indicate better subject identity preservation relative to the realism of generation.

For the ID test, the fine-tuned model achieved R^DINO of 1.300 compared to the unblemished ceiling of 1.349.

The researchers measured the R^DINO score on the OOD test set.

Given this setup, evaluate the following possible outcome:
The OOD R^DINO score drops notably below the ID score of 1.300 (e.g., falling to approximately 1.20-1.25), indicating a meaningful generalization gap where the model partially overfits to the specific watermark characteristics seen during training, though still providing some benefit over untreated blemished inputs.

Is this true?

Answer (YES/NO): YES